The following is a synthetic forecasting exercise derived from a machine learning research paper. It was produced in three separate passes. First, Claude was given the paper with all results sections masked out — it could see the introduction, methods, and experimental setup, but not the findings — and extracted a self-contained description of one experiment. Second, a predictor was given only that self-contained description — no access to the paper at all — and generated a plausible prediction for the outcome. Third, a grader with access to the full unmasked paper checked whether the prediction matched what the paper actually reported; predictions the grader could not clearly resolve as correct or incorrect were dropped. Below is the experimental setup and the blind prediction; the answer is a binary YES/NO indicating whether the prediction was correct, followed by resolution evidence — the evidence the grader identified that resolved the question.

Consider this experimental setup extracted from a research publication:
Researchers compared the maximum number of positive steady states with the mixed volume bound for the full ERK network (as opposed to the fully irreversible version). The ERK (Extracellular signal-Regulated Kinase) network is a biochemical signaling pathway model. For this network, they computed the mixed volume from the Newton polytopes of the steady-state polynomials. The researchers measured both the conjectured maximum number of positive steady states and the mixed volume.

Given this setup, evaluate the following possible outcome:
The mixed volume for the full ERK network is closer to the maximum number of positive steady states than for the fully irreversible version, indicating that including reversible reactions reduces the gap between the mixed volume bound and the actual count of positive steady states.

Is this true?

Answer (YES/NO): NO